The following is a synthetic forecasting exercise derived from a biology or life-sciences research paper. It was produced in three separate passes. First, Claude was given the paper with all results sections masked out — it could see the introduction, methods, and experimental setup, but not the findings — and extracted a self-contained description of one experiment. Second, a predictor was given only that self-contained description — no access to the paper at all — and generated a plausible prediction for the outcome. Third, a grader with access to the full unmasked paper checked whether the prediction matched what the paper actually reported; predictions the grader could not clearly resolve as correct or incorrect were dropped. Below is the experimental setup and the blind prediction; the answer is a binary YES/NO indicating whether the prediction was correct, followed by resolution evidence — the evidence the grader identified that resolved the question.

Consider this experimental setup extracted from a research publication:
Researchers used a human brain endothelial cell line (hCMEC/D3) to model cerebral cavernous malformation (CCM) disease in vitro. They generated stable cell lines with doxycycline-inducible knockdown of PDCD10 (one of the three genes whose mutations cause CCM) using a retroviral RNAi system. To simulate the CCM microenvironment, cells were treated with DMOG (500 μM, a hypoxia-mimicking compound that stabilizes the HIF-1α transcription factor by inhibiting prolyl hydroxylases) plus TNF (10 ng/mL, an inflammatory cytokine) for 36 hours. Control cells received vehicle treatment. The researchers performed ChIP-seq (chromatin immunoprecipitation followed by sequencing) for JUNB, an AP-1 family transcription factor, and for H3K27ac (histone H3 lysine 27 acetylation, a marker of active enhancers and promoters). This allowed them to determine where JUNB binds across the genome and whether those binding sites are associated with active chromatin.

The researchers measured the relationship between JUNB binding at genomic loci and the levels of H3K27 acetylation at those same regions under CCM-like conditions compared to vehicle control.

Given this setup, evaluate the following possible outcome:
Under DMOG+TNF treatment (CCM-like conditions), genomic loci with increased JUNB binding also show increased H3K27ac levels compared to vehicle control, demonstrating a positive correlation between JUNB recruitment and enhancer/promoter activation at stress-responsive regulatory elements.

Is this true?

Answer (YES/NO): YES